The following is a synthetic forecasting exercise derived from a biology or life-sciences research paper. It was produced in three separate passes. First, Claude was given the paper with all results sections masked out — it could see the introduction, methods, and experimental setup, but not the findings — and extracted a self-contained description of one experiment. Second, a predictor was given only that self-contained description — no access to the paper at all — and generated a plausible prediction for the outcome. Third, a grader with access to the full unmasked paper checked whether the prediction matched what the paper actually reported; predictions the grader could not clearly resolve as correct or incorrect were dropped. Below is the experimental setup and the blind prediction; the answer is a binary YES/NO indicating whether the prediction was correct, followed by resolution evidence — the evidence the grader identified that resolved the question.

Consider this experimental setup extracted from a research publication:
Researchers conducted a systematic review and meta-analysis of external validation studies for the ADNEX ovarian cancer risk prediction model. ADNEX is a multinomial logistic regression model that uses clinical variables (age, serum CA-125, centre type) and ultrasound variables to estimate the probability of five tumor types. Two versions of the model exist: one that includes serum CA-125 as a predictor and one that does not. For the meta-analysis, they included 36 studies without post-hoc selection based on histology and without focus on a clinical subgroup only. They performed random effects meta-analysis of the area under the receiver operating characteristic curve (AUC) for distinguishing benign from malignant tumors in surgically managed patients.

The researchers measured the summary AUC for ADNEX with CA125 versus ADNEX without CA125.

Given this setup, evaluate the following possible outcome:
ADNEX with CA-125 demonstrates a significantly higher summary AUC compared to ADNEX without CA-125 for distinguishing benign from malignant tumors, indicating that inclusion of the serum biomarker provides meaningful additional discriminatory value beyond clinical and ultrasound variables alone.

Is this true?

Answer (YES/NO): NO